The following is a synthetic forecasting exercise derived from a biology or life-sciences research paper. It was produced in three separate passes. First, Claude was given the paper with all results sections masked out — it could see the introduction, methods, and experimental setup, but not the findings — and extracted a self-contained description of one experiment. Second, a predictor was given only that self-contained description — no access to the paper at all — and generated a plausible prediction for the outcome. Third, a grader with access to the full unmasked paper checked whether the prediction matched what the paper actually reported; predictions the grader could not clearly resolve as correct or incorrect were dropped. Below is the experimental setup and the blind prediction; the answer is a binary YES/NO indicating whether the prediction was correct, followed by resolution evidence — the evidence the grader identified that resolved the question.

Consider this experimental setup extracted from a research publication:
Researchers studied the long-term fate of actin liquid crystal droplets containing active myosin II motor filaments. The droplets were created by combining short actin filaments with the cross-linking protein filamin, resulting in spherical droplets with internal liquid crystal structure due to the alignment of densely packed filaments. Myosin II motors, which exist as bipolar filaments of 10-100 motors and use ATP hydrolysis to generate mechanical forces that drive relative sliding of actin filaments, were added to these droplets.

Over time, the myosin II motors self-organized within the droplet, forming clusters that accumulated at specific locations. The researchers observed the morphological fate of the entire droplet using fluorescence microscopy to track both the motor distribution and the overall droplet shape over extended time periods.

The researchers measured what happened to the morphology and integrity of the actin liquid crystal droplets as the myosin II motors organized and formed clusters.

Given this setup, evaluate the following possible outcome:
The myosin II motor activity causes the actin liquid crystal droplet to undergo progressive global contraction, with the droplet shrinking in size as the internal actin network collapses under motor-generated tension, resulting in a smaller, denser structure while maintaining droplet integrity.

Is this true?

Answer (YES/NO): NO